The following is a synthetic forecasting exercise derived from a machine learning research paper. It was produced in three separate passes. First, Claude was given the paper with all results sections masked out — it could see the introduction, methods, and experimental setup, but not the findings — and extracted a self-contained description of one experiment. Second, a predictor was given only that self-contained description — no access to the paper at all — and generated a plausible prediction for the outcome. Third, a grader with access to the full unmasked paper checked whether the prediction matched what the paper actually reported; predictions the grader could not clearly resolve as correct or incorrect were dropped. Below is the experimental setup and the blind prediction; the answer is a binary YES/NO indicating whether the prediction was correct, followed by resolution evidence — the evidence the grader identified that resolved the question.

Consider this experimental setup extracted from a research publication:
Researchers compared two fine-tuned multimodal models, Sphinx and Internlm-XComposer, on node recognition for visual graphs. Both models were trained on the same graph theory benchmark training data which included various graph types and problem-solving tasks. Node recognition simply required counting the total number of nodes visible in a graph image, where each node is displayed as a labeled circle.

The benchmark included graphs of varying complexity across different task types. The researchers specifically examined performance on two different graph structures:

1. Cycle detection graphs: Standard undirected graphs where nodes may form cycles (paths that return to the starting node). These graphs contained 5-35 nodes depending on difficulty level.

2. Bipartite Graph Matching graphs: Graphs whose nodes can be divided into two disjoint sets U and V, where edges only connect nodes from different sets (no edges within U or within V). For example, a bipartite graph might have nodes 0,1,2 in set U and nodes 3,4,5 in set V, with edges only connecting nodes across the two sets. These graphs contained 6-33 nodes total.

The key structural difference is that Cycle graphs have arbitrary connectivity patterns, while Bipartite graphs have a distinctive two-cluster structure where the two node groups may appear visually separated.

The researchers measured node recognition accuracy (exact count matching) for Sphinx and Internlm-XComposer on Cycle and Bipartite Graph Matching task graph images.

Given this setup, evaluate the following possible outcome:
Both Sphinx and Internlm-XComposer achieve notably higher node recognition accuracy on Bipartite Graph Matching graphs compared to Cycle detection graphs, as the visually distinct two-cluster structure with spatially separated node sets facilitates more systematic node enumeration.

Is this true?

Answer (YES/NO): NO